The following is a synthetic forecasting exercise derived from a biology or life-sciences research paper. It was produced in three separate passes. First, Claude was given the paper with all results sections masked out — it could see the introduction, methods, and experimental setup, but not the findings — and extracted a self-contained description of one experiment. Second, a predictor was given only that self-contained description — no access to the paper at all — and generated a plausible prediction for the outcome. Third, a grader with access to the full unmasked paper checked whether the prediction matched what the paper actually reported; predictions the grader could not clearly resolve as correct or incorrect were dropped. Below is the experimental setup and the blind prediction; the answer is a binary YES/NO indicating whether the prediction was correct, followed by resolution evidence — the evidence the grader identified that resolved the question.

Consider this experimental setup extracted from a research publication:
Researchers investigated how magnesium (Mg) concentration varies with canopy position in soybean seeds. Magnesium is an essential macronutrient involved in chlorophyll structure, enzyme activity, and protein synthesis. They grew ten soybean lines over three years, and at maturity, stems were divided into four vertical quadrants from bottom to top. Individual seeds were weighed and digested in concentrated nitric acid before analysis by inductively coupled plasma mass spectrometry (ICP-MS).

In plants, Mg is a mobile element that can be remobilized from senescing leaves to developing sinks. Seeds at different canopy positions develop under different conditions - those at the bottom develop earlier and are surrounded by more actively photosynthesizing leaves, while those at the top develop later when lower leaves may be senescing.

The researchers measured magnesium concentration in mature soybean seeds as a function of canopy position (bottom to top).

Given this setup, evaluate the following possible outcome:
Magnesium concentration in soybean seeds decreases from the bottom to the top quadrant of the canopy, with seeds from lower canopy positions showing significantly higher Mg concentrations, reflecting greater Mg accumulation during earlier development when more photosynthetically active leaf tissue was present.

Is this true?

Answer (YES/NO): YES